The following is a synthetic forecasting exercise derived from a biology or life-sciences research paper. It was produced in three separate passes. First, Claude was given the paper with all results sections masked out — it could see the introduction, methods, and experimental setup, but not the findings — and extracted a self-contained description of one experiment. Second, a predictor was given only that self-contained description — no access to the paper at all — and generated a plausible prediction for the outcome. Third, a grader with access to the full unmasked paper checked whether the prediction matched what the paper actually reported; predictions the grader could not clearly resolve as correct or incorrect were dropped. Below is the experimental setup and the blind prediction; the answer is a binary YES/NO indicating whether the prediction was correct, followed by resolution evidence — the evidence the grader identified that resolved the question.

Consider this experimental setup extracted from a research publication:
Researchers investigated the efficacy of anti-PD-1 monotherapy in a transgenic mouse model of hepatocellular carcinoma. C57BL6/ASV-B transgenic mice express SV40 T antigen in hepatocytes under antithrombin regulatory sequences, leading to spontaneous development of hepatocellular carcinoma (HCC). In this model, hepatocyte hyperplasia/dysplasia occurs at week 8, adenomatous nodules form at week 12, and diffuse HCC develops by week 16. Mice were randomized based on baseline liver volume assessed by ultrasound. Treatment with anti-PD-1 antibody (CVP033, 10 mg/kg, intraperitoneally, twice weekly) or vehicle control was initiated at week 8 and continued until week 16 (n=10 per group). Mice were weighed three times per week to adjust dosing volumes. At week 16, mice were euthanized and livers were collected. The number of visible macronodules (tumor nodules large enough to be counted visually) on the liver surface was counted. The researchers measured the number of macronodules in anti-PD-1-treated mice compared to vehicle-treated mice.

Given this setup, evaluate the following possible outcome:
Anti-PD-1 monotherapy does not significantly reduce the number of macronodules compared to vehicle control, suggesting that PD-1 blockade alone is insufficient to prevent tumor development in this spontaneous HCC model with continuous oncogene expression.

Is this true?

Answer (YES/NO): YES